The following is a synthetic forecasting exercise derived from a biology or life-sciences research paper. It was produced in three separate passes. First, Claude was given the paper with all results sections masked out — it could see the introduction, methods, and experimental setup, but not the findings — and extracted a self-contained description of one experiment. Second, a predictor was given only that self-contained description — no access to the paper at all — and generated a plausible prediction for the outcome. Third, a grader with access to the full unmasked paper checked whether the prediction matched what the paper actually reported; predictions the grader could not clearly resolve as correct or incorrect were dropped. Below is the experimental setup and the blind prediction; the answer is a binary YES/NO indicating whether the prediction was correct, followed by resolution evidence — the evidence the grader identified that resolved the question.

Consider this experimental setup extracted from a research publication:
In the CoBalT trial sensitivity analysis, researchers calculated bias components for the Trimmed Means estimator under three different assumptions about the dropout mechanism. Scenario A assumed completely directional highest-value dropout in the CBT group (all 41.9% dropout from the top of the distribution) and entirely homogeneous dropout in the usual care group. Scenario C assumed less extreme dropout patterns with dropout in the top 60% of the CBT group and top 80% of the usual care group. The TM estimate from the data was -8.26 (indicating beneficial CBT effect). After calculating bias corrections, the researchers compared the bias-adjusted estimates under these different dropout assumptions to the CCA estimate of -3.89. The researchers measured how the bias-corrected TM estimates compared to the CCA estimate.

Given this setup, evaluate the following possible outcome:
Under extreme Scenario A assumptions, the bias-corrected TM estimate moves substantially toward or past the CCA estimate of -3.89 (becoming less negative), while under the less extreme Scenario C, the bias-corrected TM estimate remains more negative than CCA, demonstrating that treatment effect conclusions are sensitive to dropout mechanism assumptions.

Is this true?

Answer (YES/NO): NO